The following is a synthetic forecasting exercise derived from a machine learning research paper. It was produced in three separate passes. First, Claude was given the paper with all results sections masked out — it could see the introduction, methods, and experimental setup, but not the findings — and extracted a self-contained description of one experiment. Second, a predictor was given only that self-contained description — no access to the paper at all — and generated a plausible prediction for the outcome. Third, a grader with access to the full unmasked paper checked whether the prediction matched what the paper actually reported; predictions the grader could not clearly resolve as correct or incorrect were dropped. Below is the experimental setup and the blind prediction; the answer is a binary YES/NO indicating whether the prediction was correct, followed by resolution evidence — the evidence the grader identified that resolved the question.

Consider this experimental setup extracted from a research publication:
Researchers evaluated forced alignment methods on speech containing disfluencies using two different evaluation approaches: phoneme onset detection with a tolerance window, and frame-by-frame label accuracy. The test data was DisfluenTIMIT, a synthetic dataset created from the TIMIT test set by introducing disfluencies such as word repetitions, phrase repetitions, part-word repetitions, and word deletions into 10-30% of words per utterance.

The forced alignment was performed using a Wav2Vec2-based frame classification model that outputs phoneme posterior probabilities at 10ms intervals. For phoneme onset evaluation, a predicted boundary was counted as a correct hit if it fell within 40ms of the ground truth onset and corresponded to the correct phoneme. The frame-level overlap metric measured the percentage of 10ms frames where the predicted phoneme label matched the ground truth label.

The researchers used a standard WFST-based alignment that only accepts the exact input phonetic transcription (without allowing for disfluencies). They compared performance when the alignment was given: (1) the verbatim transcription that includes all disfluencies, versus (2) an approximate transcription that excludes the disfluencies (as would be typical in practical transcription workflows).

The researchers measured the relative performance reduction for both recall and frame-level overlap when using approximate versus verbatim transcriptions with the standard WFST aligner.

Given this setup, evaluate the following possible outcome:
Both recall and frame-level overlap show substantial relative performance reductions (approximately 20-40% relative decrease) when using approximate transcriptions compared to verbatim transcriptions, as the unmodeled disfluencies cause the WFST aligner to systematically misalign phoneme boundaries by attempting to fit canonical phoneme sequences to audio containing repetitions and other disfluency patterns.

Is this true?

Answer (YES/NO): NO